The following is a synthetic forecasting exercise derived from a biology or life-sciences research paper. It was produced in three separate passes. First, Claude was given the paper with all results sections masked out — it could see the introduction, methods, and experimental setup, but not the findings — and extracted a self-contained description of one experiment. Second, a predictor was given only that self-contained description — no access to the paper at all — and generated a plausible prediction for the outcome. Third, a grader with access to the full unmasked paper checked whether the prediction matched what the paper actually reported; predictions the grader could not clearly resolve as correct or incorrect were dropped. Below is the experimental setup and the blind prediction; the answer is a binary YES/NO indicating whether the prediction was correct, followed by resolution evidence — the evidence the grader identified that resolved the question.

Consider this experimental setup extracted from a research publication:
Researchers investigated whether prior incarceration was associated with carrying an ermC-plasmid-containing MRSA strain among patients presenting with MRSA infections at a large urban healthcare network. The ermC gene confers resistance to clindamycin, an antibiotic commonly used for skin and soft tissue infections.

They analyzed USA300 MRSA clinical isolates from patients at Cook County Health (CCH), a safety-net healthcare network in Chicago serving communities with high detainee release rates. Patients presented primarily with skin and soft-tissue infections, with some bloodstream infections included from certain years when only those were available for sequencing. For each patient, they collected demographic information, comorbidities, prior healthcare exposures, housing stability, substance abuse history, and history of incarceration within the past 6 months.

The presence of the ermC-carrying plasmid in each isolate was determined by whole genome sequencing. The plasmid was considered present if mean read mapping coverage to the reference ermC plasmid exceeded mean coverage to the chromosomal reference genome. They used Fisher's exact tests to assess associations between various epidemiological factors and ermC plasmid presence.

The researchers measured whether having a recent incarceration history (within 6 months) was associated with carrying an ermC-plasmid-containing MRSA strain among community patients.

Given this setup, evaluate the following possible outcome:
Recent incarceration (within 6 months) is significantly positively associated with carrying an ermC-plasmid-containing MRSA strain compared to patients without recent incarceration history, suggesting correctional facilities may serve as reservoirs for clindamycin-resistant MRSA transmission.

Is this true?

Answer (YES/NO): YES